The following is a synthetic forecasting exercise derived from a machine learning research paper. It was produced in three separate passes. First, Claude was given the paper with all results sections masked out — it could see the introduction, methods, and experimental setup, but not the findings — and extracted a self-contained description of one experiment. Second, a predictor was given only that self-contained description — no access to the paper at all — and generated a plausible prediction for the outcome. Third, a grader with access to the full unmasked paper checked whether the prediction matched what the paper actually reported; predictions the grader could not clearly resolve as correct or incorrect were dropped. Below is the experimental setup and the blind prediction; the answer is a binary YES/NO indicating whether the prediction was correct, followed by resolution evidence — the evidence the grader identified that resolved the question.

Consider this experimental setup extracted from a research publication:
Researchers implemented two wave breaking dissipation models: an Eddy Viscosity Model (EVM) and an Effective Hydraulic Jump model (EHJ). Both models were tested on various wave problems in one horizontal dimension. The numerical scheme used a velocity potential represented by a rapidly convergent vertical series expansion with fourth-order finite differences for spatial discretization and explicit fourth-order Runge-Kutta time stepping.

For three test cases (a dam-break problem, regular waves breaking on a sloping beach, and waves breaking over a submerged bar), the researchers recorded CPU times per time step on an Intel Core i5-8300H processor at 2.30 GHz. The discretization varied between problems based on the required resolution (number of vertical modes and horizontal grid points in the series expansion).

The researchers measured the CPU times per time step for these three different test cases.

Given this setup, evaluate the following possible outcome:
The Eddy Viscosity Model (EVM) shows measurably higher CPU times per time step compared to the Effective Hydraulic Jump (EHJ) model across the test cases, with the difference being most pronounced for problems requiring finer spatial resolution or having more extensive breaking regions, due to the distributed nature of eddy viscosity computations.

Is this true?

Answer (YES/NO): NO